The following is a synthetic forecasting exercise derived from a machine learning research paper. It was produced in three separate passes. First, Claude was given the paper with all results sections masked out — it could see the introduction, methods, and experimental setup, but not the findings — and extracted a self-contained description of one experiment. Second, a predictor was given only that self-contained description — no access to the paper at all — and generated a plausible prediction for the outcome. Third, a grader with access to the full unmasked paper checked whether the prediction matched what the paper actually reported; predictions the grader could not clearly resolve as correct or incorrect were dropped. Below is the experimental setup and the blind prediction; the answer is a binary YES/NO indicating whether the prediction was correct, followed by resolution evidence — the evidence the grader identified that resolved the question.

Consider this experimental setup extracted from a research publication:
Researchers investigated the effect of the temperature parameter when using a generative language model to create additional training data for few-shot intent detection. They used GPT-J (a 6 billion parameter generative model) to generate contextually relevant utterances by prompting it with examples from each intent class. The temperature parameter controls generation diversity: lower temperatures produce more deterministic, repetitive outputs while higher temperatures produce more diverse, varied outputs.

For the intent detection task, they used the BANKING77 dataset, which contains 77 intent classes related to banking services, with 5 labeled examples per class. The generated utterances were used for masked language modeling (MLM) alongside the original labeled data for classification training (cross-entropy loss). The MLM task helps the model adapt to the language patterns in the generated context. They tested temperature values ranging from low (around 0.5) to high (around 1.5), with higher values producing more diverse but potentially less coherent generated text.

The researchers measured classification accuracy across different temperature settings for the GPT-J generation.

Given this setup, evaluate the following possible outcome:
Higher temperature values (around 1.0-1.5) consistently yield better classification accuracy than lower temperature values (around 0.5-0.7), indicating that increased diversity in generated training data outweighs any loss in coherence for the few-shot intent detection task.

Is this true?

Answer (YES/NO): NO